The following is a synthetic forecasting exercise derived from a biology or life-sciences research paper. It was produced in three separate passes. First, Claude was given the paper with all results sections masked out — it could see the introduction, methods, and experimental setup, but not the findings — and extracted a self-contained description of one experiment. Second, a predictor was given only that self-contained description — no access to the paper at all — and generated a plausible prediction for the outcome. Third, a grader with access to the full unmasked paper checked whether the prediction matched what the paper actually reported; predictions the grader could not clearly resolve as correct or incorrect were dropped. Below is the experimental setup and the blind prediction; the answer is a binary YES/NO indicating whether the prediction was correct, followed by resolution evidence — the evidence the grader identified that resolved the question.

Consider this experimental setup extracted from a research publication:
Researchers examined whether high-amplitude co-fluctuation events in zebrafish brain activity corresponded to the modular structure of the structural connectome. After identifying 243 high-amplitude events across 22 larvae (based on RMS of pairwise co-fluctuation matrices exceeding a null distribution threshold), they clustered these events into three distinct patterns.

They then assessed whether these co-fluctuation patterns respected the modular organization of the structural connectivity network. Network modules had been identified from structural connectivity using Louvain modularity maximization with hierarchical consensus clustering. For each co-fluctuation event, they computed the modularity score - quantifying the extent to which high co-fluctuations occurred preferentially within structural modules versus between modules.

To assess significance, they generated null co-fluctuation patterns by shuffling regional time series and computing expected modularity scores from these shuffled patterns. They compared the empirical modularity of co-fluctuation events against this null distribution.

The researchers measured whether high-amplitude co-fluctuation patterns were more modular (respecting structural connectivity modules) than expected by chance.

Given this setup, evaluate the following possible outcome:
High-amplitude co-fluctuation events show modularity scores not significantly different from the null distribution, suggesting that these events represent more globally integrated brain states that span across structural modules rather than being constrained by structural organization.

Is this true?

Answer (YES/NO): NO